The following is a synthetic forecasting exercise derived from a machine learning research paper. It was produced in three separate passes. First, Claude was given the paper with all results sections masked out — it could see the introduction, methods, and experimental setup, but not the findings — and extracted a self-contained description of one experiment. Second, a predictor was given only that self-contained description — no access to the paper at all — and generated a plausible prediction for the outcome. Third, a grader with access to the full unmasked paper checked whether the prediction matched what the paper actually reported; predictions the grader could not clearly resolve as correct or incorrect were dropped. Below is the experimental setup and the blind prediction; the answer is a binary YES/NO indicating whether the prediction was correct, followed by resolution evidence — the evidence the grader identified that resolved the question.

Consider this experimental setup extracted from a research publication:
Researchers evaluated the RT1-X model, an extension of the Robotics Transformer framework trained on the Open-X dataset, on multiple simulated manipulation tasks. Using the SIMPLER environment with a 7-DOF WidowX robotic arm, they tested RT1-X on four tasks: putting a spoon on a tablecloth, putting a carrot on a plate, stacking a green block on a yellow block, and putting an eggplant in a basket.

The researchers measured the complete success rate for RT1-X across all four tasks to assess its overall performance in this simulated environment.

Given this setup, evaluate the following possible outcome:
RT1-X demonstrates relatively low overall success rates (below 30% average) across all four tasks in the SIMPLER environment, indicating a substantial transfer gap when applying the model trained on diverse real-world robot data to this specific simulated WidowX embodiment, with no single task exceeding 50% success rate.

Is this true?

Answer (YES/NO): YES